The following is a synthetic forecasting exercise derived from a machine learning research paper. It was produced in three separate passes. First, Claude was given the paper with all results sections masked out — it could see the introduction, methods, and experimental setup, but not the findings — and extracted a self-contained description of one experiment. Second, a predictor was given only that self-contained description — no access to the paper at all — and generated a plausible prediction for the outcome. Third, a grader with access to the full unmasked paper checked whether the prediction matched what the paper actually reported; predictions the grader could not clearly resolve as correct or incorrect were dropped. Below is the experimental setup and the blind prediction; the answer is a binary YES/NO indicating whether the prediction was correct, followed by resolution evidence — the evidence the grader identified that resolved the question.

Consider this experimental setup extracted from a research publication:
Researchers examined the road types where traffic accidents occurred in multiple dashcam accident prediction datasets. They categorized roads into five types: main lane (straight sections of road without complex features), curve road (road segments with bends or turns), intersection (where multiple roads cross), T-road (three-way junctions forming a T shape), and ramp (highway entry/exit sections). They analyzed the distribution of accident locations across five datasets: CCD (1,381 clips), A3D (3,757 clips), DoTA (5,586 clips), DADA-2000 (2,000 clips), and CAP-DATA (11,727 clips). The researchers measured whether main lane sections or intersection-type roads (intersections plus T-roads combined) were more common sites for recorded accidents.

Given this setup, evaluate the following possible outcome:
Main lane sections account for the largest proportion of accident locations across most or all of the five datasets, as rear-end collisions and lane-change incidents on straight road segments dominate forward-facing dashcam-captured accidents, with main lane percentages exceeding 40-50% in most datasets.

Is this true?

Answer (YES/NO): YES